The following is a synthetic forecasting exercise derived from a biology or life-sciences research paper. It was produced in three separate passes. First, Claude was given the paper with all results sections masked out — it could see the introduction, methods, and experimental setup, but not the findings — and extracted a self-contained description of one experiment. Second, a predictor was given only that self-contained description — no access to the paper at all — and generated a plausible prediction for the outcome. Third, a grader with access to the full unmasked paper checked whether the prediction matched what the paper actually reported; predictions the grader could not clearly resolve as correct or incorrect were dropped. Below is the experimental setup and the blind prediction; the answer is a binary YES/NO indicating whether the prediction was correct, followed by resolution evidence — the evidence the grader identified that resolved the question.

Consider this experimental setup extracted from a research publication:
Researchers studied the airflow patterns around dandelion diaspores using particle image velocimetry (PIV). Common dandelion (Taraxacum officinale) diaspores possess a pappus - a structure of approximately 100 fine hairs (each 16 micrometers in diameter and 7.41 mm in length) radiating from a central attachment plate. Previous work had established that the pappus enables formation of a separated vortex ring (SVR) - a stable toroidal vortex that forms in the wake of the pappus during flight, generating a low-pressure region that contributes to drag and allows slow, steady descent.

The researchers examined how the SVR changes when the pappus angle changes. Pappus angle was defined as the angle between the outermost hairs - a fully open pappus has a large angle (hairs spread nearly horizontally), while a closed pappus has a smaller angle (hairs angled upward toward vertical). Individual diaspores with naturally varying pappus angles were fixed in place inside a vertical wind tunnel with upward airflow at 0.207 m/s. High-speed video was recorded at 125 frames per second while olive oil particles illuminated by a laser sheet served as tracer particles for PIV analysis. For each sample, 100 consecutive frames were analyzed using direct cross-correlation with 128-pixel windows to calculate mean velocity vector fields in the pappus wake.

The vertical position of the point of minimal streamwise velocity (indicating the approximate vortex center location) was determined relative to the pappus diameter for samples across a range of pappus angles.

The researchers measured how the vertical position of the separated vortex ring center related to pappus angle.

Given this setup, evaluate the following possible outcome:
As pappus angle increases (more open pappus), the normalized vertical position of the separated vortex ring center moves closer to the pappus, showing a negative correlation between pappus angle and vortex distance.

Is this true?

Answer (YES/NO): NO